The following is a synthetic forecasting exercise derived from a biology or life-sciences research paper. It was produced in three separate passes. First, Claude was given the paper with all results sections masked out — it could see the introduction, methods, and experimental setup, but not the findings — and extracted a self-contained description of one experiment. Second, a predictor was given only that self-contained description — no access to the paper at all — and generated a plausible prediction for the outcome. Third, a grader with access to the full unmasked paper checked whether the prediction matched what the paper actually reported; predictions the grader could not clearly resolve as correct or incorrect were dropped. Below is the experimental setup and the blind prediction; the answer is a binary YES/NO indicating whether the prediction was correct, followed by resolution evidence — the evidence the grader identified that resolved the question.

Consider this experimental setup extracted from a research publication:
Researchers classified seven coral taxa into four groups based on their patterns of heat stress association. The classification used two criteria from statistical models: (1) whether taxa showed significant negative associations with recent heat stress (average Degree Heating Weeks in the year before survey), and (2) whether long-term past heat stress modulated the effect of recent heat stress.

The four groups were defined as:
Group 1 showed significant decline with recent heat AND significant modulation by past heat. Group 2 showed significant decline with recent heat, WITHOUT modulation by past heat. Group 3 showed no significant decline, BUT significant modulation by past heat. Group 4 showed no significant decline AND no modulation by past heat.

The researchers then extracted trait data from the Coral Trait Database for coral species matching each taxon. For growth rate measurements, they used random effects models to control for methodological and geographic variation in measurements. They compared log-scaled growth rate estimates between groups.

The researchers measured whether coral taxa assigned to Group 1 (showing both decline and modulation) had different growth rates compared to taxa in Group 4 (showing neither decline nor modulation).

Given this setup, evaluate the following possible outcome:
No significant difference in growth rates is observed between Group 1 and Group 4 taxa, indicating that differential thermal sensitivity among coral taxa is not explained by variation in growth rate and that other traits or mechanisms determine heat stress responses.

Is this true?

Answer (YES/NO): NO